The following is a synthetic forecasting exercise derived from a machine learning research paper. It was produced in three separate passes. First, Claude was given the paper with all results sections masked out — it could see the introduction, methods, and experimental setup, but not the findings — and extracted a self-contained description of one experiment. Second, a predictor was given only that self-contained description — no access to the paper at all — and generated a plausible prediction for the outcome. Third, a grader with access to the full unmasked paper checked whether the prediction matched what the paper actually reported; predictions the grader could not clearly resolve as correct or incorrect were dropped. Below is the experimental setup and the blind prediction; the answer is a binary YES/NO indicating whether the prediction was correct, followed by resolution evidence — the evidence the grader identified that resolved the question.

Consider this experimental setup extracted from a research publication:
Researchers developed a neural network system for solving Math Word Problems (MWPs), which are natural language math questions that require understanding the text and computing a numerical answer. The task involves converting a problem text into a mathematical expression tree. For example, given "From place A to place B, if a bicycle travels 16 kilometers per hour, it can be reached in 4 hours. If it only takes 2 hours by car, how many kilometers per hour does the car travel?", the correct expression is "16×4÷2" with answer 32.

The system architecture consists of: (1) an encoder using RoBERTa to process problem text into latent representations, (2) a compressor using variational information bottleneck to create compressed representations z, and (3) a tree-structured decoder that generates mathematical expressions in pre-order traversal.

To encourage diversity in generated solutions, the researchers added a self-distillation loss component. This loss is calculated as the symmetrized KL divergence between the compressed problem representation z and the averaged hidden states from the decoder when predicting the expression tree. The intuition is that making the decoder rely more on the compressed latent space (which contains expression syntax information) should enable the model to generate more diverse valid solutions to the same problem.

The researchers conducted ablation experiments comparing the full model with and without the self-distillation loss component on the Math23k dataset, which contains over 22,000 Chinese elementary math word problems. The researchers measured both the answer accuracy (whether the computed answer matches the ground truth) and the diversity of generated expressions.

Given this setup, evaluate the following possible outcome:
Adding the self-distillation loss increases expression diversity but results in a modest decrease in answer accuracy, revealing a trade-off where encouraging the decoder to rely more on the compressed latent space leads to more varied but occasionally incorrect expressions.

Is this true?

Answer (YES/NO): YES